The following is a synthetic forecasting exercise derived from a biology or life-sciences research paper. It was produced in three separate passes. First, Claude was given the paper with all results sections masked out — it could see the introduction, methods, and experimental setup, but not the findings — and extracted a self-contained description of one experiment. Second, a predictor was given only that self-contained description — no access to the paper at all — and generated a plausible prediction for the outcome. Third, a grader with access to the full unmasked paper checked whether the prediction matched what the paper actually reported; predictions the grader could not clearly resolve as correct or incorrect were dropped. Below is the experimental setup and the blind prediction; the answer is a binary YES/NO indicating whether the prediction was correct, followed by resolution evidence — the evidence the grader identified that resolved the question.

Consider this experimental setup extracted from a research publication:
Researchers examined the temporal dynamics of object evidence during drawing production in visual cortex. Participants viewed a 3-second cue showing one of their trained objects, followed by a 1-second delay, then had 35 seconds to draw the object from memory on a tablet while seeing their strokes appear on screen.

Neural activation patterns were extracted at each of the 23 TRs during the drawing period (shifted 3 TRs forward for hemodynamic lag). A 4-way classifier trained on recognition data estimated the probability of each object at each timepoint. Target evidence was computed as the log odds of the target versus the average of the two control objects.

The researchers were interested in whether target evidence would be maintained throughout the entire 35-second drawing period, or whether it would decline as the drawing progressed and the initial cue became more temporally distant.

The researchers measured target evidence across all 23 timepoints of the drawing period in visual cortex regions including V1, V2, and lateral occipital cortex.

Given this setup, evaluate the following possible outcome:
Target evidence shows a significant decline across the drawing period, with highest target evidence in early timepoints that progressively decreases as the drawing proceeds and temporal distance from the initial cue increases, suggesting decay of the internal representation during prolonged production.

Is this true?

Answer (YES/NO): NO